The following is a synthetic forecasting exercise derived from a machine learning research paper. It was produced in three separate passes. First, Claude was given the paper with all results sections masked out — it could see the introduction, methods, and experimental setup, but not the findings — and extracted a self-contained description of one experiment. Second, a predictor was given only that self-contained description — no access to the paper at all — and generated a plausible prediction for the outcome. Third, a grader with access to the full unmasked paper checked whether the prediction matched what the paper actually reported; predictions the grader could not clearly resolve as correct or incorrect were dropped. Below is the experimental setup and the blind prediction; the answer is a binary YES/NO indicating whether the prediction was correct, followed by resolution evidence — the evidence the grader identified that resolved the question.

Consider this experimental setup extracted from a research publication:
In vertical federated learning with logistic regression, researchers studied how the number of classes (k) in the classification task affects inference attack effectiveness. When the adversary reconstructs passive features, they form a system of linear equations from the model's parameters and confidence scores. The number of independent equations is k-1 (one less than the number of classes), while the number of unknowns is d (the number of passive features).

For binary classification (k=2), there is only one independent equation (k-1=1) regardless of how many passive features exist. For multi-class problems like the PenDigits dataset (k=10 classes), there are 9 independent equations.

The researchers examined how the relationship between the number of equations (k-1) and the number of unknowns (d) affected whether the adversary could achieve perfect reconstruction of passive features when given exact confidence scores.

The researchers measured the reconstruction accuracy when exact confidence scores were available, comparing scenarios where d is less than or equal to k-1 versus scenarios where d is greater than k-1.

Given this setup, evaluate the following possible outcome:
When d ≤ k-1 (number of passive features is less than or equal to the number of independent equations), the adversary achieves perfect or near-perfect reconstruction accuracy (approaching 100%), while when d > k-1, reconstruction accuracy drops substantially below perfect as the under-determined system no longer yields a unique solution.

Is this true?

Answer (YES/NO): YES